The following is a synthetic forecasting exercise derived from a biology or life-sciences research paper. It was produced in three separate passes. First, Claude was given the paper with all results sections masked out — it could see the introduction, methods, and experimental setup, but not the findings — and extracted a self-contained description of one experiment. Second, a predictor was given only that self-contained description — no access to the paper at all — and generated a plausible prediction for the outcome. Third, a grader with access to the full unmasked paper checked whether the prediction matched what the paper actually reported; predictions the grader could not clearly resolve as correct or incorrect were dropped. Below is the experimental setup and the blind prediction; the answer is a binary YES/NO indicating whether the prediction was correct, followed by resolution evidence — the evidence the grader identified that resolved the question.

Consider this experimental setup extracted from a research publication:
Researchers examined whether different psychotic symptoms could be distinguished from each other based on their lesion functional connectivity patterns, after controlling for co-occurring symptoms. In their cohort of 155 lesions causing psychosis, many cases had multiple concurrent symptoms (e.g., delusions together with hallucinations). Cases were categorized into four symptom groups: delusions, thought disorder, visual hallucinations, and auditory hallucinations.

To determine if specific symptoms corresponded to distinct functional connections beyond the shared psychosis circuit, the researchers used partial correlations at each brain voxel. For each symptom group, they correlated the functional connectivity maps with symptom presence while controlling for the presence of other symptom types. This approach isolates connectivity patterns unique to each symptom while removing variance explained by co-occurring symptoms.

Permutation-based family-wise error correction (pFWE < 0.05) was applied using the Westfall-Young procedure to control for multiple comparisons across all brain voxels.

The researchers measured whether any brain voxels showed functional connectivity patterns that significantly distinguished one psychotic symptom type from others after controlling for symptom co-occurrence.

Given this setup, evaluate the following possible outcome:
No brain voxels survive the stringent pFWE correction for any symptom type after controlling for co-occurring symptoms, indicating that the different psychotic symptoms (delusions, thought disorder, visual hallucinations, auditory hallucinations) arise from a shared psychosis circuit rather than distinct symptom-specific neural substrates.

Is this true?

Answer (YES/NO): NO